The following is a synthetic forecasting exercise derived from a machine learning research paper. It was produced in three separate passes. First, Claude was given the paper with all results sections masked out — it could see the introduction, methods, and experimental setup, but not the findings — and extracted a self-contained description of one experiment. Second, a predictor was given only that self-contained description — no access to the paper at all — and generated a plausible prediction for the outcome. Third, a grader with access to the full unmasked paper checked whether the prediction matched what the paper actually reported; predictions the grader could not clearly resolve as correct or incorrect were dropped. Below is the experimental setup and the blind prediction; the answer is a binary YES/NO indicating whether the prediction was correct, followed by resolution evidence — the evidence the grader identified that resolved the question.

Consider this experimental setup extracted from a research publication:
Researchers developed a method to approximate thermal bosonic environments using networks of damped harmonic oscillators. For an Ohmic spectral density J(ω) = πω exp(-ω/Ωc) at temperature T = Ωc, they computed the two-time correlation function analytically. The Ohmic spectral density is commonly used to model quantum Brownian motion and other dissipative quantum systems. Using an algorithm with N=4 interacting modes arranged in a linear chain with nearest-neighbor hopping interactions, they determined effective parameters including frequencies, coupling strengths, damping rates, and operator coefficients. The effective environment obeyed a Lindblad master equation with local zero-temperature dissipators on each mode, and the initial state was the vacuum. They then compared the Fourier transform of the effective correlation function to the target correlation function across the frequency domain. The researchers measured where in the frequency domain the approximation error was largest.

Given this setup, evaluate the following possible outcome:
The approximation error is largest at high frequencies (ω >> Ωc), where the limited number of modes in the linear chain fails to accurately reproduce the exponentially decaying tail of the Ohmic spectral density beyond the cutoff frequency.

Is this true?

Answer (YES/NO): NO